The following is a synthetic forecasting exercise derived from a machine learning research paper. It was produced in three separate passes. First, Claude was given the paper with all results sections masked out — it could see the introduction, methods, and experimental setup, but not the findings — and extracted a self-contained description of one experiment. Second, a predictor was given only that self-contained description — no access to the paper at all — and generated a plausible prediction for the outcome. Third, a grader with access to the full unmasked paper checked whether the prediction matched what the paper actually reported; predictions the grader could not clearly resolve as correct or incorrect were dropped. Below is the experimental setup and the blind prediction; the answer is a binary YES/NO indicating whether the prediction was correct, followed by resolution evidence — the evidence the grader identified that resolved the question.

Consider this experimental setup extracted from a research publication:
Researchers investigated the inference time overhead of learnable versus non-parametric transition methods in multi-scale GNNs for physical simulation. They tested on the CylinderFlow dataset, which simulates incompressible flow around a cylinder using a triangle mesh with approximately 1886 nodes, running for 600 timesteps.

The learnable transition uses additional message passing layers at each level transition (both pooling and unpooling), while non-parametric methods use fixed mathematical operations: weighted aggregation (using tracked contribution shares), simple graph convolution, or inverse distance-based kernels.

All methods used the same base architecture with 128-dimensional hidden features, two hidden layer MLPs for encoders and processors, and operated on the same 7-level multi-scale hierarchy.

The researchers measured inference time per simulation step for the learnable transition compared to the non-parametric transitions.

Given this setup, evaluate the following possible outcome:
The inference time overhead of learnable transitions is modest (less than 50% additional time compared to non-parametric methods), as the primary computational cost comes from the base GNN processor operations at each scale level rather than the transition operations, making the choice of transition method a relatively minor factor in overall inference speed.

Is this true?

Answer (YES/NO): NO